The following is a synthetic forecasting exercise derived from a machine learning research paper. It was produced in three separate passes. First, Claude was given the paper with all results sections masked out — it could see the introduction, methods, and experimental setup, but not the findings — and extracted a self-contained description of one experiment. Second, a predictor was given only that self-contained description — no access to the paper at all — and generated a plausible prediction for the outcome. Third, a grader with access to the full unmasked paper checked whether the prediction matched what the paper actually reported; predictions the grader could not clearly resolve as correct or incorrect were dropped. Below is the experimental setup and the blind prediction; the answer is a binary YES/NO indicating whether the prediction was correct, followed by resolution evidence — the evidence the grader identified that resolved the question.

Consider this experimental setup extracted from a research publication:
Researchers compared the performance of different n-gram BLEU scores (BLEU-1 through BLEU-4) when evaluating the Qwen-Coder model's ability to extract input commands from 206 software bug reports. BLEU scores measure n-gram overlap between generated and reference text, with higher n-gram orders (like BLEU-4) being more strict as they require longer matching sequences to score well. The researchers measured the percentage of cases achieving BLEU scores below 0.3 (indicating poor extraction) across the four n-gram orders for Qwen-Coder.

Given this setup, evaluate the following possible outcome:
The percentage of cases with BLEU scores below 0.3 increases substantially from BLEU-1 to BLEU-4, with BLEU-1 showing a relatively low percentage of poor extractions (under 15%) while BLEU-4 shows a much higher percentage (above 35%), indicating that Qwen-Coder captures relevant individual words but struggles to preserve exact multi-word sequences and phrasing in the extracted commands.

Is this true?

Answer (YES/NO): NO